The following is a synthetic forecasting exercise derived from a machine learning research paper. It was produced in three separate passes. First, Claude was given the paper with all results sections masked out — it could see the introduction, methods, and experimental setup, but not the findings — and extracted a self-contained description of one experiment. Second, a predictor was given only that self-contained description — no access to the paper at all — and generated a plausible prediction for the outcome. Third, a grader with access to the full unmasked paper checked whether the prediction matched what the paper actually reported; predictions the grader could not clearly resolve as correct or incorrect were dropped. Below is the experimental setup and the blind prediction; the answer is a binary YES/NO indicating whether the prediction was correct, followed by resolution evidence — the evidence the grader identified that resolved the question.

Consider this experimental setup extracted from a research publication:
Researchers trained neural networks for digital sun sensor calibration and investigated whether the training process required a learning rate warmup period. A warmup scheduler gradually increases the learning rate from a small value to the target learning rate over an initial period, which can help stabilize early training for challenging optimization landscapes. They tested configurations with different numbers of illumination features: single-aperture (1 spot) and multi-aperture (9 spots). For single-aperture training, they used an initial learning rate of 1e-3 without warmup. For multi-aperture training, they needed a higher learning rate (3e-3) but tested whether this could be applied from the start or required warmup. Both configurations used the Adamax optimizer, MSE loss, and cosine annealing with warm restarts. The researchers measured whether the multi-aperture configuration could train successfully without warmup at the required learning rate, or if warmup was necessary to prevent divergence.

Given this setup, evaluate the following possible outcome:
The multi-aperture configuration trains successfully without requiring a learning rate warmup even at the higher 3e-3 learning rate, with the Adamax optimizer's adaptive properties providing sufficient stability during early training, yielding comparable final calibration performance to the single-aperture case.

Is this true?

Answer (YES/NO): NO